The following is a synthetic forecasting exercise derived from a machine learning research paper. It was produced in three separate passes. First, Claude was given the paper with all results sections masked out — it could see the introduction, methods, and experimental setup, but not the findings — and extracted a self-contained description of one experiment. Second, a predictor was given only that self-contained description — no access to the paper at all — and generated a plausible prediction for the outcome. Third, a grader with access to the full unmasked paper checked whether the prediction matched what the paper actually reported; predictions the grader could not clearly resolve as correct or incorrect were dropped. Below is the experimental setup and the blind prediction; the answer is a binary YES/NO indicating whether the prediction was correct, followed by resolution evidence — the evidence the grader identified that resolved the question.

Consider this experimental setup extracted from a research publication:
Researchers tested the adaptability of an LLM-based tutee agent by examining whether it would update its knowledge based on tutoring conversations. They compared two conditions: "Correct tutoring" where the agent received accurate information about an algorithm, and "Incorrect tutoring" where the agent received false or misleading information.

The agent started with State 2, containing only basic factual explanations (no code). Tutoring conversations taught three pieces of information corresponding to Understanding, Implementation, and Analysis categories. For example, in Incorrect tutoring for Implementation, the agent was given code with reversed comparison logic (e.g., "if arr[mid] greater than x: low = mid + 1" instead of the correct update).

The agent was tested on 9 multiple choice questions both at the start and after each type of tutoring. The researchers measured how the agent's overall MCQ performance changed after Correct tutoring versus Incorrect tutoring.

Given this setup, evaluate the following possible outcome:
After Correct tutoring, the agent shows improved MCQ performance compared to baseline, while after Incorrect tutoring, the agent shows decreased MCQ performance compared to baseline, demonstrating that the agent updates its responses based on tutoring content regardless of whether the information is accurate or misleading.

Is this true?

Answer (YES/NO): NO